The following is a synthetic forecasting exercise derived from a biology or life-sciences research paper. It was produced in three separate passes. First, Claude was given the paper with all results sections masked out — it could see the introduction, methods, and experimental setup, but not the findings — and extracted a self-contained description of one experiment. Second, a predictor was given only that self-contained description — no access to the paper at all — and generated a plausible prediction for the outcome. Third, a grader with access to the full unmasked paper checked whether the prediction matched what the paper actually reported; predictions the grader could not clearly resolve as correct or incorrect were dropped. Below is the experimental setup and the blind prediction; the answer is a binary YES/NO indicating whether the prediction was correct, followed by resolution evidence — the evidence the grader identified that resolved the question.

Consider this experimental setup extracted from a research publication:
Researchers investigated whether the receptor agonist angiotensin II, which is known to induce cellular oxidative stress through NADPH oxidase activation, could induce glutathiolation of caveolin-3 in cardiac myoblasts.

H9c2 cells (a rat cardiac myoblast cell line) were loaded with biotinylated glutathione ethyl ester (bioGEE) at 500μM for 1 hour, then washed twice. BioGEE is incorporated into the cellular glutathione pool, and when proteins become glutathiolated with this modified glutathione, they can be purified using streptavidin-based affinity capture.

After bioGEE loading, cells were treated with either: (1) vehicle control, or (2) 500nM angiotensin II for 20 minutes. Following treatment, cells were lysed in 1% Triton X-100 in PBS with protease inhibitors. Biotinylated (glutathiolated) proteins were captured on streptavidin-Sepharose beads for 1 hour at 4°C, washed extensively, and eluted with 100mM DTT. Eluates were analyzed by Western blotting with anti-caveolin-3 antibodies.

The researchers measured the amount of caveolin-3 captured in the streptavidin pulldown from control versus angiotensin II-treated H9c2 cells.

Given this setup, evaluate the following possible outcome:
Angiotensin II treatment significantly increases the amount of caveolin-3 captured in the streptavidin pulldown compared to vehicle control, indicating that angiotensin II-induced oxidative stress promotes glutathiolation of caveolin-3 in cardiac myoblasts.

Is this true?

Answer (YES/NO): NO